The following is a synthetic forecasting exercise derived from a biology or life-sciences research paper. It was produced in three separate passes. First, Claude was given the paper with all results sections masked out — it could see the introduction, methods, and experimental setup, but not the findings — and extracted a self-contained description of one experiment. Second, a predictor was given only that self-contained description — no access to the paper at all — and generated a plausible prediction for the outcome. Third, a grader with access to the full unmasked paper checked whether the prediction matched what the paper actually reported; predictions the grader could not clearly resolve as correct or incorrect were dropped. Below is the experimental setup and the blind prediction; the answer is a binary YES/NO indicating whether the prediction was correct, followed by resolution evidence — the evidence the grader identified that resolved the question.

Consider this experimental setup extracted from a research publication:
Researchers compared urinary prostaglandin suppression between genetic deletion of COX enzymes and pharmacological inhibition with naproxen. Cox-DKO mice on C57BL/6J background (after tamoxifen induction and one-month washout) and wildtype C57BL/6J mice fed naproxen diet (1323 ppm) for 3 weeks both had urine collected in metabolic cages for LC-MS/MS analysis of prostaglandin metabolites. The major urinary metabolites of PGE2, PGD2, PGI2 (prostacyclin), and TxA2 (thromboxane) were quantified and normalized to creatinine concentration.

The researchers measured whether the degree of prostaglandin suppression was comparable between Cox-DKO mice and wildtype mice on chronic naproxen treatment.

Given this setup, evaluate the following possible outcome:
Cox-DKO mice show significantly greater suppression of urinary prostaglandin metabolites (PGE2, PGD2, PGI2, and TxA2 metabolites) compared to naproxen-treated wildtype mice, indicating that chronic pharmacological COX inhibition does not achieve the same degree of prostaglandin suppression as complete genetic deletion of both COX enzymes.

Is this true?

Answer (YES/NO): NO